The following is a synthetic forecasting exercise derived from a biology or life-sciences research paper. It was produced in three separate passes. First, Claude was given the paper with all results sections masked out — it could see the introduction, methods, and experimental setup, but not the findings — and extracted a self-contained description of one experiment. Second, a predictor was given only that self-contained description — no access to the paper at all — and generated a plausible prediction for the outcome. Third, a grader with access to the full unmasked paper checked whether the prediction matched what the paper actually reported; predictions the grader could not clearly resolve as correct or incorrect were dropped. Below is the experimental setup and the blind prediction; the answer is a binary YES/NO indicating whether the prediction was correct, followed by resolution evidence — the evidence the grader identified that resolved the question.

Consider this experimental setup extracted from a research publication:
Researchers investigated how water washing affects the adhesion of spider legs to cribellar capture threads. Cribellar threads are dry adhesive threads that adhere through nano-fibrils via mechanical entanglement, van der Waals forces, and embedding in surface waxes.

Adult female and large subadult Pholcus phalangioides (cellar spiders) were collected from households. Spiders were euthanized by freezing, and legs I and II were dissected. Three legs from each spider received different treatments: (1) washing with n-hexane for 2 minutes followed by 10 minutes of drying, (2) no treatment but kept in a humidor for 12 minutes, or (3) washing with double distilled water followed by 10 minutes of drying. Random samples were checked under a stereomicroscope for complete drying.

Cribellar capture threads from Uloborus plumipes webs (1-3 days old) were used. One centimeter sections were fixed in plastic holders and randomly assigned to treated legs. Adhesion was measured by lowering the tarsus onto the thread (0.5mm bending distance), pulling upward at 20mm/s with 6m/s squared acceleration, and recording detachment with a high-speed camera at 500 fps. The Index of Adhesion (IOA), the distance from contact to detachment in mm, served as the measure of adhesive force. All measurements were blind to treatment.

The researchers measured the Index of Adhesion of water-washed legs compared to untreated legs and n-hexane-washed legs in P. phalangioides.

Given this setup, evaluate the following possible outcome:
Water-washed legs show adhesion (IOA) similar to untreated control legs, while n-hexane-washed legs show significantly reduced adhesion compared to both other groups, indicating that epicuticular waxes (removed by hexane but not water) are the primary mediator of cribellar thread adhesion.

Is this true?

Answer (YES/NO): NO